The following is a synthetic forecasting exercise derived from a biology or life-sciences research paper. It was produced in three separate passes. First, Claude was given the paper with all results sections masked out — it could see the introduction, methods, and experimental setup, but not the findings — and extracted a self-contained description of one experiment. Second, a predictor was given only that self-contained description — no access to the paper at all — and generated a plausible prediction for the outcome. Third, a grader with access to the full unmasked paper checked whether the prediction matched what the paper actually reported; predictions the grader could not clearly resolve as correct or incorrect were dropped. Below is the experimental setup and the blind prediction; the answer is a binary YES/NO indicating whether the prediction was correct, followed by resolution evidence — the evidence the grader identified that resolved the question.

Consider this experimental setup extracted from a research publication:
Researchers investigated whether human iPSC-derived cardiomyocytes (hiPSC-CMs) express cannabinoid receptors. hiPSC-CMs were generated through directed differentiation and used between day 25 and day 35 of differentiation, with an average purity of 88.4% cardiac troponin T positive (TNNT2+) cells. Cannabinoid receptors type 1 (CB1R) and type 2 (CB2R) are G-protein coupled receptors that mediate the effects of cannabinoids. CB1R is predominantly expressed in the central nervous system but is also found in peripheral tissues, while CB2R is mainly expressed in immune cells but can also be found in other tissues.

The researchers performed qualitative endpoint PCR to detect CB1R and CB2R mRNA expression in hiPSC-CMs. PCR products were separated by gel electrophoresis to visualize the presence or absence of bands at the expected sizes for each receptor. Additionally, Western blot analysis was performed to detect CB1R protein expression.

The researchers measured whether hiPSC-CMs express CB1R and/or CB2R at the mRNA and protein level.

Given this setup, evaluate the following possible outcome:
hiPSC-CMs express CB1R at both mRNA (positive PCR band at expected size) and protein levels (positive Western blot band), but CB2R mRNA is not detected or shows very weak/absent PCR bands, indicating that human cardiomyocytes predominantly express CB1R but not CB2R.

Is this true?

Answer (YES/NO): YES